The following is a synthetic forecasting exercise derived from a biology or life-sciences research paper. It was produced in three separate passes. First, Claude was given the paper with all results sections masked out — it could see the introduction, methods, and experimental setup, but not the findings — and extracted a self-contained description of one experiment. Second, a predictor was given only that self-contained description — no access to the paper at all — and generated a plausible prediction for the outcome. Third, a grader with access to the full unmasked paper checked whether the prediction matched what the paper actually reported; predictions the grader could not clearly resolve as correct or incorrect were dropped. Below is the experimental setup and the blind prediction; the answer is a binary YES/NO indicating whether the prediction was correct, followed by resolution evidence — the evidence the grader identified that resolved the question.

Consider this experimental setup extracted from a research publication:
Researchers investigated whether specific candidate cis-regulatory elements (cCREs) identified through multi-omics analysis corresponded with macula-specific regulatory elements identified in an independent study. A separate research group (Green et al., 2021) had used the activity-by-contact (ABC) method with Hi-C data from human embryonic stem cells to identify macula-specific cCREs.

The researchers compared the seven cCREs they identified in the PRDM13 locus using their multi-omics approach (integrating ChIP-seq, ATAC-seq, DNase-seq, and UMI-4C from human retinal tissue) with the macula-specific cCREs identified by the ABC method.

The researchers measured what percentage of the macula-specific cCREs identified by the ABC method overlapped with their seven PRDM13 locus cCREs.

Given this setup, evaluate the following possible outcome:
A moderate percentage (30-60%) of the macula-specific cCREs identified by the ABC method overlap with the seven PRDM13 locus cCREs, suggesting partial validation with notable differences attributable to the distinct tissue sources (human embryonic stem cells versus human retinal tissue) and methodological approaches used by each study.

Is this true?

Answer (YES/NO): NO